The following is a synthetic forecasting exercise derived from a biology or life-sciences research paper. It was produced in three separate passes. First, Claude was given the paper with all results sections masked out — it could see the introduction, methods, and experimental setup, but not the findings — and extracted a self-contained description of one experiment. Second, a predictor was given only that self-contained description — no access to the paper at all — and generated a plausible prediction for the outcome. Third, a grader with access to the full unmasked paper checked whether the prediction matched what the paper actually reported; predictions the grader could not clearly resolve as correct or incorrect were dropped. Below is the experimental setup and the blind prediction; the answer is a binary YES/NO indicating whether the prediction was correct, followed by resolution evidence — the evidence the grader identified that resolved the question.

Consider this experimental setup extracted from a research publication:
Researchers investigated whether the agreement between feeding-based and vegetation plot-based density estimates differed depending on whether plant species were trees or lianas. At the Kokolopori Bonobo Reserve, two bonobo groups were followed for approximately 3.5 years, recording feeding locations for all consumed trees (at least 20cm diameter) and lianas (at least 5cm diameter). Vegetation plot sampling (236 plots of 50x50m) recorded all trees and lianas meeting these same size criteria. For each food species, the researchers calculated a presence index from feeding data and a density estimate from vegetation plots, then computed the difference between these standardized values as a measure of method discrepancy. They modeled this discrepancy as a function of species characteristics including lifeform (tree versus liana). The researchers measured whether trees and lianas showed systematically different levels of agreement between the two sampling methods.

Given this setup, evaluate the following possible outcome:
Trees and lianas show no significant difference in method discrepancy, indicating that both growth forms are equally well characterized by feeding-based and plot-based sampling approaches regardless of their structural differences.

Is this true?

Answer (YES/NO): YES